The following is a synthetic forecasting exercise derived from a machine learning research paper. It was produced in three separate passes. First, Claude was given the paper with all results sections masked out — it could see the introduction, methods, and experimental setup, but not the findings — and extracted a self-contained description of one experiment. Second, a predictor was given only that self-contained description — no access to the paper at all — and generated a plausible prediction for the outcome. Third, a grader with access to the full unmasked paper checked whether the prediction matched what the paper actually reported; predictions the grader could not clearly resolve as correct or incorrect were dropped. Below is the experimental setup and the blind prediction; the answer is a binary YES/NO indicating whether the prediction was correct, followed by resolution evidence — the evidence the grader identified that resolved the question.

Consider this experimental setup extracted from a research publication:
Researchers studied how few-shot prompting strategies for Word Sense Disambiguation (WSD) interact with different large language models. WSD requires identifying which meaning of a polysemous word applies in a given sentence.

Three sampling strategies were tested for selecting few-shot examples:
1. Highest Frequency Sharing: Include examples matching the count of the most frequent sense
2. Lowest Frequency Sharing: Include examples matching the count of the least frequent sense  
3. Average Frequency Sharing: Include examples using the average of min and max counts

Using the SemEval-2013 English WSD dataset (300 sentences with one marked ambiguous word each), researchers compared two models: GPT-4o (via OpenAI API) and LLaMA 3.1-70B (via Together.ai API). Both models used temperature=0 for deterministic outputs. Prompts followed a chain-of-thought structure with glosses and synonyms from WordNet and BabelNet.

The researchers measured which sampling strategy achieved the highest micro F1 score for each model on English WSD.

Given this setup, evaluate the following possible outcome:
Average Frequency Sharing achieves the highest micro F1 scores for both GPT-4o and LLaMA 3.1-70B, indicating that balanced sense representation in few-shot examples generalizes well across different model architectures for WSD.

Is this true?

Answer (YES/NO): NO